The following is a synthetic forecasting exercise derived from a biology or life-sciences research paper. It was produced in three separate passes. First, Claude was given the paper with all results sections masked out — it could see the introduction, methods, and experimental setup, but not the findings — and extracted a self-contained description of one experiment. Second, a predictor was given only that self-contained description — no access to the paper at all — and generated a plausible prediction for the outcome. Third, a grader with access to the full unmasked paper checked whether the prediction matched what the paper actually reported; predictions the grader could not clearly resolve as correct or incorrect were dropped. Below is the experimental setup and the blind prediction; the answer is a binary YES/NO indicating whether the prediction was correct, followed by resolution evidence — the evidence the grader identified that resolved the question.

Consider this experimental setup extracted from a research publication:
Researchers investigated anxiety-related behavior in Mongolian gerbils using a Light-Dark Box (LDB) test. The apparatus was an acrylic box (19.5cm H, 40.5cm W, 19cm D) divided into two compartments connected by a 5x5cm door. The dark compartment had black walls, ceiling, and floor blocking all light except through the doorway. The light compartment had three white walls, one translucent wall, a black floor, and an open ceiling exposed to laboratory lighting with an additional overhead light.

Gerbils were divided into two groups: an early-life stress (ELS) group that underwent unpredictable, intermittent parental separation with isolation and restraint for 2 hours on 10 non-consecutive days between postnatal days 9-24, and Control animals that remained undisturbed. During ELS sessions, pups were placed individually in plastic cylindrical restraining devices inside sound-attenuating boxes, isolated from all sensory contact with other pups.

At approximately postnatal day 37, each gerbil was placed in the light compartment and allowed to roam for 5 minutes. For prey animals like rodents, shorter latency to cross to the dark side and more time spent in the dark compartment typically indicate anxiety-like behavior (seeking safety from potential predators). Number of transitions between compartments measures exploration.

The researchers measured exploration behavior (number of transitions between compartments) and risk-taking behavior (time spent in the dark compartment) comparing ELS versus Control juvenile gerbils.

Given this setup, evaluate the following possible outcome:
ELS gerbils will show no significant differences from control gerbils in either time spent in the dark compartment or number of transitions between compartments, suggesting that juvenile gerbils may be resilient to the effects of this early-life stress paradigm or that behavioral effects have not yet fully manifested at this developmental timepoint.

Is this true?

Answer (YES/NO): NO